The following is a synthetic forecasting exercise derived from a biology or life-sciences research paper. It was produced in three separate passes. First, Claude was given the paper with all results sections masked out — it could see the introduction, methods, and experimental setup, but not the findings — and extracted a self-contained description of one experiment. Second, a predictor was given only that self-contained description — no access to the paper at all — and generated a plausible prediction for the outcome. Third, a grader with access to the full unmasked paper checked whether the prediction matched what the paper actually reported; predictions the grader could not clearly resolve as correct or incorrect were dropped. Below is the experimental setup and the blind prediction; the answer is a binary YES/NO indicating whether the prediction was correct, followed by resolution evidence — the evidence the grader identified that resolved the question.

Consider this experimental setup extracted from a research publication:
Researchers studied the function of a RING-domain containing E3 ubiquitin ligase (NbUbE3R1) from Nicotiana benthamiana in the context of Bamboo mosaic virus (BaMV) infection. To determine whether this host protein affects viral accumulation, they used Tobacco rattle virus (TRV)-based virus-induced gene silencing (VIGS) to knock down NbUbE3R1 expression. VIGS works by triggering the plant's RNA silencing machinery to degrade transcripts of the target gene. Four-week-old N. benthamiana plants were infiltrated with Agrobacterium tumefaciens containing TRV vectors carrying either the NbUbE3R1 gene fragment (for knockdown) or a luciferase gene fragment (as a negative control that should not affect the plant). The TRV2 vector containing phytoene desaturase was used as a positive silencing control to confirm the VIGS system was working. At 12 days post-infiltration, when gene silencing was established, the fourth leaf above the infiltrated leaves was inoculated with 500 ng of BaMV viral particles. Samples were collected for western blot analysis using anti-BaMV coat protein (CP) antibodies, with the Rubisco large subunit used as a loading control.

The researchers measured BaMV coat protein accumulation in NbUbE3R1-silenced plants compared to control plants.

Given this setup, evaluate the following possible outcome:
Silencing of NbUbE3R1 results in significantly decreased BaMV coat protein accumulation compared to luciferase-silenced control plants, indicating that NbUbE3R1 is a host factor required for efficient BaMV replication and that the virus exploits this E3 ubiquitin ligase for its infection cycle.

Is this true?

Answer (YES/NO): NO